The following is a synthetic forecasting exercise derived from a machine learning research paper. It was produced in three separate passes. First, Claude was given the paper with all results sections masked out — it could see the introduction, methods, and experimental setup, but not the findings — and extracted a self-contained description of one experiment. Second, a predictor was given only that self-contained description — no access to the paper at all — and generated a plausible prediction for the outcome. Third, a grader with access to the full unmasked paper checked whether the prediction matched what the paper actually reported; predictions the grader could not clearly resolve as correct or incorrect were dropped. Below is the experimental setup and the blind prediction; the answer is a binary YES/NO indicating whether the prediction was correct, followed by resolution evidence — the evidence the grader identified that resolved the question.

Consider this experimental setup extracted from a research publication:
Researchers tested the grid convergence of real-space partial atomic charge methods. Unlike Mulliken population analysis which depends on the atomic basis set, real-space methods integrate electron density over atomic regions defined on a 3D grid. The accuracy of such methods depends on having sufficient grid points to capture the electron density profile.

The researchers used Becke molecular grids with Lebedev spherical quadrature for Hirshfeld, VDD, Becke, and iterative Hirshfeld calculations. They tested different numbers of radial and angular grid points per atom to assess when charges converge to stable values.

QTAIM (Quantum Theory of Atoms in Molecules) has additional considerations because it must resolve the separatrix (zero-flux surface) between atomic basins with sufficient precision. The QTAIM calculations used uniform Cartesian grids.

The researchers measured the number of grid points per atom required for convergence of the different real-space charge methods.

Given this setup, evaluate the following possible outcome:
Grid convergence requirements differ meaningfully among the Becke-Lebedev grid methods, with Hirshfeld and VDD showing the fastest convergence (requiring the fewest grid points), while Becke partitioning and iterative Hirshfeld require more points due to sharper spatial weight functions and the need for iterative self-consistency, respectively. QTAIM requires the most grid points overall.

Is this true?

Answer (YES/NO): NO